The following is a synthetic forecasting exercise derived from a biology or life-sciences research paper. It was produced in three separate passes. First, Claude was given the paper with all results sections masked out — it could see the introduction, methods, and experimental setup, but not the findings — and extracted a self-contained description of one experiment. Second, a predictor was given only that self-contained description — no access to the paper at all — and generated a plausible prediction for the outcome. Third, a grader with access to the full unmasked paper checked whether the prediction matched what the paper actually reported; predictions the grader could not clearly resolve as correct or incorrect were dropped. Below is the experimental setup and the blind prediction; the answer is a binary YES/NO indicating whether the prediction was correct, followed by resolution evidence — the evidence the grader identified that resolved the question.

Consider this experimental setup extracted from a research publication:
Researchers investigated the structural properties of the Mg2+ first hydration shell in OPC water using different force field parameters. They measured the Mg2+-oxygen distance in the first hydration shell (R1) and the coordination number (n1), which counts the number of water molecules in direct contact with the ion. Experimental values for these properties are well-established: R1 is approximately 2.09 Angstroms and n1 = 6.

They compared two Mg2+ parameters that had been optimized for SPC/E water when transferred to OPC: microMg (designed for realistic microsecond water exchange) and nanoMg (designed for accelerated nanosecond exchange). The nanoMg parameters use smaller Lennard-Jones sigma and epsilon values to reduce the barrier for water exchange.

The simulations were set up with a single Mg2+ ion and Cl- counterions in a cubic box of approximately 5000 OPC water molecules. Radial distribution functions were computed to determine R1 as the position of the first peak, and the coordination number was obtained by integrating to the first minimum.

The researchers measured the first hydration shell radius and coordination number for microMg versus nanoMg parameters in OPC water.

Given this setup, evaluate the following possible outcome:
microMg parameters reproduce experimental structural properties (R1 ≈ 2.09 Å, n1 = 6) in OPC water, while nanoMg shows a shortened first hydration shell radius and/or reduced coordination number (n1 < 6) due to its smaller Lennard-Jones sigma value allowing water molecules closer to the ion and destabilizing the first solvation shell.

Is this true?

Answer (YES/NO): NO